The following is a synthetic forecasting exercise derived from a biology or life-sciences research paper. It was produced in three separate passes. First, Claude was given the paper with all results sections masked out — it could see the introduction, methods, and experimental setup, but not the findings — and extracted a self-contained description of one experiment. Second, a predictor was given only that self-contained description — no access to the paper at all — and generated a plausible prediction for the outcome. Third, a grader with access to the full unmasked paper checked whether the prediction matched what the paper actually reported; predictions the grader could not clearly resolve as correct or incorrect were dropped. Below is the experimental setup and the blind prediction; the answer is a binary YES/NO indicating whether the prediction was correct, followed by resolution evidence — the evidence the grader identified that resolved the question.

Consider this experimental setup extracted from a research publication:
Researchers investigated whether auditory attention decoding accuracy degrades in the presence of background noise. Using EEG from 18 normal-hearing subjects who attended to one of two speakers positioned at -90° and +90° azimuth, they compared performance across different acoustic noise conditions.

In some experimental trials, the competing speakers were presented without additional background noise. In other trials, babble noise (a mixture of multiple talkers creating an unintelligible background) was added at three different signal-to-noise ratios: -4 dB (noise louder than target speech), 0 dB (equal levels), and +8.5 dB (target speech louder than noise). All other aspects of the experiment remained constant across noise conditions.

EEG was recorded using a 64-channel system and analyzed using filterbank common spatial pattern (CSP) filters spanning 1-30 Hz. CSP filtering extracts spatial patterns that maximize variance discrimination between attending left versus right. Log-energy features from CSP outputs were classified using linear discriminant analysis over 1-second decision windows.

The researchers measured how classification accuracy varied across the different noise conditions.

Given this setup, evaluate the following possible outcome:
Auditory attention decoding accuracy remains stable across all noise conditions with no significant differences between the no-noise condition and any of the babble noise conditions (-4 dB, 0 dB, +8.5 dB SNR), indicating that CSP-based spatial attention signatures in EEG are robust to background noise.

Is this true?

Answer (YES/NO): NO